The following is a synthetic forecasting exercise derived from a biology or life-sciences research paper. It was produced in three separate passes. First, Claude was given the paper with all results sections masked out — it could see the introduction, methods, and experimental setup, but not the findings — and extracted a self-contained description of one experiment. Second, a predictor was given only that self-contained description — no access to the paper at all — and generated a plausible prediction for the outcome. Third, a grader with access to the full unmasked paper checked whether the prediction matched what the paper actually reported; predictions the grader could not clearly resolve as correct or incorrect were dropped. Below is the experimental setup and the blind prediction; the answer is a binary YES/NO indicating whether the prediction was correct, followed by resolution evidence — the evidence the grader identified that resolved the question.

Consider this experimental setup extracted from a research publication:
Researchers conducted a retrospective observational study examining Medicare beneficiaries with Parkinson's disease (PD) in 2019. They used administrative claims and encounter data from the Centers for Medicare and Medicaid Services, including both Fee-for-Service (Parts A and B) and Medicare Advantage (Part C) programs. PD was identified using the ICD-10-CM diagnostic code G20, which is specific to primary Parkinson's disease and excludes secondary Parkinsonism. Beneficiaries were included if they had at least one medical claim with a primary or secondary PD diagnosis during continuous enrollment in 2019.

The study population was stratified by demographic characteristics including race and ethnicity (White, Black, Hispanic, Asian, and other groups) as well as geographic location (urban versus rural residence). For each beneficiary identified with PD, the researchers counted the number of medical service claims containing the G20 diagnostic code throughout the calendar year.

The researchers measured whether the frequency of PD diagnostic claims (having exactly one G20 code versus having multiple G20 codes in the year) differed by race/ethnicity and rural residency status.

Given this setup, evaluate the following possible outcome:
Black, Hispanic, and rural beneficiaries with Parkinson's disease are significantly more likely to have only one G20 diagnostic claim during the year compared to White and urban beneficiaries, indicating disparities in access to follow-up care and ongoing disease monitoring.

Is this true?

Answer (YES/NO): YES